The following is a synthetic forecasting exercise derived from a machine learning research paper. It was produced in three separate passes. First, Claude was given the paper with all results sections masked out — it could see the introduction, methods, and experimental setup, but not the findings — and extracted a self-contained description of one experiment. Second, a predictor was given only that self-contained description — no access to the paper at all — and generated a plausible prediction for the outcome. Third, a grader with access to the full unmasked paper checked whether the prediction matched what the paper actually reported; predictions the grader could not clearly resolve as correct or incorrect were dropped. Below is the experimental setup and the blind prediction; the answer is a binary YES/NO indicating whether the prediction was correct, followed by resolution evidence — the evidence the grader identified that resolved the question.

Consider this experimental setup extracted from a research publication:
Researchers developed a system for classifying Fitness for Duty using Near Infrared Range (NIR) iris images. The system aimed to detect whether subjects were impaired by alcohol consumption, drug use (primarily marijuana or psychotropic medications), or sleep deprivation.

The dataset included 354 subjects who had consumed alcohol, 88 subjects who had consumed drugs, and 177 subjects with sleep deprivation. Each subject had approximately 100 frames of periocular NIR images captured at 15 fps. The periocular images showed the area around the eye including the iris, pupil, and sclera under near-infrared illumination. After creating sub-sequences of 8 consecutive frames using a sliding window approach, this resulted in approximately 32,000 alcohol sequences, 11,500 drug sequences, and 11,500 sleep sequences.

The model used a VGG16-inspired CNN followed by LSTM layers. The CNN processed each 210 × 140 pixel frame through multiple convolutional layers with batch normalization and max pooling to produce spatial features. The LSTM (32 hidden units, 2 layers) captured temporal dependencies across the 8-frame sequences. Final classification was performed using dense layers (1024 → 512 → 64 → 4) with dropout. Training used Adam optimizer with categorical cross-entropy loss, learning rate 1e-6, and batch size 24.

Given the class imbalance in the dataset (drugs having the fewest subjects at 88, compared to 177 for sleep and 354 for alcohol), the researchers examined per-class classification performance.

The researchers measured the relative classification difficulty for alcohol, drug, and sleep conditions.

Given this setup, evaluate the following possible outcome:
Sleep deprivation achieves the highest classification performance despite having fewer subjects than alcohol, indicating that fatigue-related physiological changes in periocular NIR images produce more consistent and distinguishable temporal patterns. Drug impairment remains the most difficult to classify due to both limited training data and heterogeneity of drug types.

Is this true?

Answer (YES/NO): NO